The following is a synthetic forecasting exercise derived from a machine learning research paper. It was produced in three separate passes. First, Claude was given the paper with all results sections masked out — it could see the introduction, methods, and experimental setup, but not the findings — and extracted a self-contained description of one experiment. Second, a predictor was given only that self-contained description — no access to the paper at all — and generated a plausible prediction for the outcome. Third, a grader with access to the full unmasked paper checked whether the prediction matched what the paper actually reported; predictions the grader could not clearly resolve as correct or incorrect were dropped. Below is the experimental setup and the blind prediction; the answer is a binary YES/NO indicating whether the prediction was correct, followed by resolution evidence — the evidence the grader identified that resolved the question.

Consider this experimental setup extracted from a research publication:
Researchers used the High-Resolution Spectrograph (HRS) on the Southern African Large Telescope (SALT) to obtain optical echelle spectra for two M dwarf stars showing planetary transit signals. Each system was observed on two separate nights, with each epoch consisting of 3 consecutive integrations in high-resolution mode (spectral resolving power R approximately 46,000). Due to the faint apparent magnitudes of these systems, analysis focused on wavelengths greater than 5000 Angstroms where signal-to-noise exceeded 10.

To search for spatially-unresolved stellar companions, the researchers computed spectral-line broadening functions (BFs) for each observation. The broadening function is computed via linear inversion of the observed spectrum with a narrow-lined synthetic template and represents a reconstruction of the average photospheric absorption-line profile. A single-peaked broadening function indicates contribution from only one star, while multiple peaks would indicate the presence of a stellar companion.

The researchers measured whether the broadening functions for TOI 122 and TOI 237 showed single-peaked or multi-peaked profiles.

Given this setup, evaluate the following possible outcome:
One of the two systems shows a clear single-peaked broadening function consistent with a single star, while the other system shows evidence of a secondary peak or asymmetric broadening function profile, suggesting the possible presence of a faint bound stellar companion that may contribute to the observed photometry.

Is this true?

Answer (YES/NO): NO